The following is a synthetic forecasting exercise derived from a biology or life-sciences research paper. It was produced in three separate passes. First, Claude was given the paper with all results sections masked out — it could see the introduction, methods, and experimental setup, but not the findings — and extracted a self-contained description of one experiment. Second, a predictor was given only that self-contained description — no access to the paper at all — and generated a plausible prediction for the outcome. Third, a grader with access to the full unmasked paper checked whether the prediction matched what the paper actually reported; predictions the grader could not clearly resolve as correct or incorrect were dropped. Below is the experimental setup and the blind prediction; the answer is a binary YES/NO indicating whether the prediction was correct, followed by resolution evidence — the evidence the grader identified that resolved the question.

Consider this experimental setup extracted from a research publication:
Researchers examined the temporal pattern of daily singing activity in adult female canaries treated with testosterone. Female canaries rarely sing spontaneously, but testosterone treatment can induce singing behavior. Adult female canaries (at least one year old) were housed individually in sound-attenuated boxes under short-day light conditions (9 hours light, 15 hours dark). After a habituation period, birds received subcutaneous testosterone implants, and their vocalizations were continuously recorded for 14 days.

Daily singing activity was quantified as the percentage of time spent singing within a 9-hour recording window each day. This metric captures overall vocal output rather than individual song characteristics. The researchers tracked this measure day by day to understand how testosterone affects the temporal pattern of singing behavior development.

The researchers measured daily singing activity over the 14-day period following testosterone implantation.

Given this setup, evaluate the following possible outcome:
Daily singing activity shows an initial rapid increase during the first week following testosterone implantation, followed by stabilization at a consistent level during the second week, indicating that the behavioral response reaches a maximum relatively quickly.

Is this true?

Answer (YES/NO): NO